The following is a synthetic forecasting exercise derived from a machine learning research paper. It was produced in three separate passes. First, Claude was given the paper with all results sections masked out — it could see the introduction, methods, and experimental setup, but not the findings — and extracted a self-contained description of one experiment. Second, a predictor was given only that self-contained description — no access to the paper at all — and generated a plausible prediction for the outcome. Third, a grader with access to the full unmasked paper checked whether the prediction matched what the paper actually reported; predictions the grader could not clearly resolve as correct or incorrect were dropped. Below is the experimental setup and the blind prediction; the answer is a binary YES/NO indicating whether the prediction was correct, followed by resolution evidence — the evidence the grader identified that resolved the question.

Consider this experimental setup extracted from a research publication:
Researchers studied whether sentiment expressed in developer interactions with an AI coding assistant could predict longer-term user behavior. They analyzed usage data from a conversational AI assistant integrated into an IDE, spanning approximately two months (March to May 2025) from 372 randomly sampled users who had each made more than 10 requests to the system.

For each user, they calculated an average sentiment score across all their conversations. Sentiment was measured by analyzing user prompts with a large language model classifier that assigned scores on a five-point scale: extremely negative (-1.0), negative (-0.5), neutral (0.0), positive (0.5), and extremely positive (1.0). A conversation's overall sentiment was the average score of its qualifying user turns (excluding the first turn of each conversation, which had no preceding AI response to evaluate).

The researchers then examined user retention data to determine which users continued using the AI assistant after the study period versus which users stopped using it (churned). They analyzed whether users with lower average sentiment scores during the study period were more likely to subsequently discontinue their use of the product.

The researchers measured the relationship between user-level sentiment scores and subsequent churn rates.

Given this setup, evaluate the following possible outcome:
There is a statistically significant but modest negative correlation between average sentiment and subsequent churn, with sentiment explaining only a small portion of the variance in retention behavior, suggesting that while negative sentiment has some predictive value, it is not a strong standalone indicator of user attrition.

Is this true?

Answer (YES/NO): YES